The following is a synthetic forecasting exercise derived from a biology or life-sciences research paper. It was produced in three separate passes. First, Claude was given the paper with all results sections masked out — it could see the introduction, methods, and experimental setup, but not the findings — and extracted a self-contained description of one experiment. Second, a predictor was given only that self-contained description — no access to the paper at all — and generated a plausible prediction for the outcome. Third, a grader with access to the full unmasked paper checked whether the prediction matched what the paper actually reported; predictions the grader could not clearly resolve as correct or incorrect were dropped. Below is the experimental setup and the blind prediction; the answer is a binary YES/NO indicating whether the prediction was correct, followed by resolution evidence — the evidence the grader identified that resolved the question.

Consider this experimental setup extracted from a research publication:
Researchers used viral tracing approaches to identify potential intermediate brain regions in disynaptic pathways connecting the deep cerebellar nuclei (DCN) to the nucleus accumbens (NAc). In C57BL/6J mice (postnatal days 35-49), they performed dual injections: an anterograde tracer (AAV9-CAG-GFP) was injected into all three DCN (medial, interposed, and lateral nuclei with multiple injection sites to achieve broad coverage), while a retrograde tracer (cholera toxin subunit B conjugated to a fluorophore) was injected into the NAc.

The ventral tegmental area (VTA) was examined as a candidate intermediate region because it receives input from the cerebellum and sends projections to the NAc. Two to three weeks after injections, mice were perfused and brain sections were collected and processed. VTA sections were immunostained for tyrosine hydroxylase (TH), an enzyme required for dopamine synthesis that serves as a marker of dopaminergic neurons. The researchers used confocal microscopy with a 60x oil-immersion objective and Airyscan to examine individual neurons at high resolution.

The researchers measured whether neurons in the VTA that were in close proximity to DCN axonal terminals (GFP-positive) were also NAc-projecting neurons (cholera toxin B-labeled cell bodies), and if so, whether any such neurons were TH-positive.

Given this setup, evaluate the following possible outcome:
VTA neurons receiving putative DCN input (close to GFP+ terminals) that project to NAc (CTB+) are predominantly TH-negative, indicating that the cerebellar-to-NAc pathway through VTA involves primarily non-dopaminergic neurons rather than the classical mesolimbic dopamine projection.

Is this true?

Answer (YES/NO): NO